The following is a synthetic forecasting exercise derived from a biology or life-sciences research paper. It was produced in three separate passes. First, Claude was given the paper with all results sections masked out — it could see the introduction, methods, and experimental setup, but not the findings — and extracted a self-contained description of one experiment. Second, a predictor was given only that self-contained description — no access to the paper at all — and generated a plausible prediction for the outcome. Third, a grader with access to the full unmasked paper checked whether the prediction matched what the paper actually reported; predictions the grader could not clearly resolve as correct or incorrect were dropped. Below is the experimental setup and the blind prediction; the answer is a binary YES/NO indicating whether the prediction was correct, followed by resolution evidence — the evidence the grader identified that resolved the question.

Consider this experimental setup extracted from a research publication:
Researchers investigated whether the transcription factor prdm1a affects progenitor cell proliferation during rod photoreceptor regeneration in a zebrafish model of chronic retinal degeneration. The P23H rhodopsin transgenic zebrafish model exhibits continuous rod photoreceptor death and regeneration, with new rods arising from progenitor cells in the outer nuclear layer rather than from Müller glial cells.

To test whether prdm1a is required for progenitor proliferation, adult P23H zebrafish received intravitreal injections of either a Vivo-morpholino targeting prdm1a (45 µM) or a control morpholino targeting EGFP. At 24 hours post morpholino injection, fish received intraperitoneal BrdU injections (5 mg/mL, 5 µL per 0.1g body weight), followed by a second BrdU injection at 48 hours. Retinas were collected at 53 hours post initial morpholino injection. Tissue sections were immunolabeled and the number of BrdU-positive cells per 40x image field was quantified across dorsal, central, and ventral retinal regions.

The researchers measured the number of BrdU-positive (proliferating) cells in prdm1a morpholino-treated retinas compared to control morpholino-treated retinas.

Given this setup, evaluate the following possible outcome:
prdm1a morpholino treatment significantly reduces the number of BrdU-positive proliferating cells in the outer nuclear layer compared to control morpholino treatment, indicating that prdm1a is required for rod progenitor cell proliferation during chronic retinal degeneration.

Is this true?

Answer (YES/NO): NO